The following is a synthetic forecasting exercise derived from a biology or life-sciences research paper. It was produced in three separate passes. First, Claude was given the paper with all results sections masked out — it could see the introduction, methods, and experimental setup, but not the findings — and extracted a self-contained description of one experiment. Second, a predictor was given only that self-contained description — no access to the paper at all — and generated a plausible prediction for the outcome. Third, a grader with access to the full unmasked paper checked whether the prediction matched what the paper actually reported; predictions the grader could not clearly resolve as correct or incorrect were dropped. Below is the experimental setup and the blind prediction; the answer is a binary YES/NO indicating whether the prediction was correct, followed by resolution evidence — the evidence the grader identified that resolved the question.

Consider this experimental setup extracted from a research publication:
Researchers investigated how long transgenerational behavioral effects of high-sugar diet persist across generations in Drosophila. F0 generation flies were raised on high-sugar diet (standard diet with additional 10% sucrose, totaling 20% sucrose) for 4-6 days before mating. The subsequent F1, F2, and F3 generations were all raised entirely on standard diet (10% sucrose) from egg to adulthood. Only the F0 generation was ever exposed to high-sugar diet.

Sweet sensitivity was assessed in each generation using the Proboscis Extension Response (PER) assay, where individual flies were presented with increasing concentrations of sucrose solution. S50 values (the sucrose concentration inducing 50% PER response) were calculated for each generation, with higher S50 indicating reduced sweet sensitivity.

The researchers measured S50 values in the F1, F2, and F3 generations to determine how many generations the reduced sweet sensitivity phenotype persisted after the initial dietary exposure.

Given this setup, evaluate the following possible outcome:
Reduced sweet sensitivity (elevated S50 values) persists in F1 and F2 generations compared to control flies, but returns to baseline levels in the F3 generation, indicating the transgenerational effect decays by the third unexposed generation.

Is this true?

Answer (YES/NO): NO